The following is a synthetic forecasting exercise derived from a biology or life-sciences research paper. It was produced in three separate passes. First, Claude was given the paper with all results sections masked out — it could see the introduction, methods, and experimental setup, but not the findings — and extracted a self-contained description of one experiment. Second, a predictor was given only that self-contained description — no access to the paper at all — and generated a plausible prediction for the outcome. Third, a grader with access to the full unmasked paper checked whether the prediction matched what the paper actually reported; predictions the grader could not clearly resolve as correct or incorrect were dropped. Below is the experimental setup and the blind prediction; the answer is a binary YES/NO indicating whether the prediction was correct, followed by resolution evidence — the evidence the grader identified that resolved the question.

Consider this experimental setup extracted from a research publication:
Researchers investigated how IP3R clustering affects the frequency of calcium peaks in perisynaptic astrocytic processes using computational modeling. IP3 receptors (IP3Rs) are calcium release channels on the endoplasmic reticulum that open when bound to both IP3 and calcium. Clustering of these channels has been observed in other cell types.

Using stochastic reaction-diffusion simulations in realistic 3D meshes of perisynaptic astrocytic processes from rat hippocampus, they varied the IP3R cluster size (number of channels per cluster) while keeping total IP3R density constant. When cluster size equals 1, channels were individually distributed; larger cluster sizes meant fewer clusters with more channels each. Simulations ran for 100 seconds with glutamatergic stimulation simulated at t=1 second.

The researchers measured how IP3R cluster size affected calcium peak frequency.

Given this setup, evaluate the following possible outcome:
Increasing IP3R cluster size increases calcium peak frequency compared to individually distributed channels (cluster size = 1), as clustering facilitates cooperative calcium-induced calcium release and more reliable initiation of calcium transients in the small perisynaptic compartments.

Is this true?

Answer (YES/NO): NO